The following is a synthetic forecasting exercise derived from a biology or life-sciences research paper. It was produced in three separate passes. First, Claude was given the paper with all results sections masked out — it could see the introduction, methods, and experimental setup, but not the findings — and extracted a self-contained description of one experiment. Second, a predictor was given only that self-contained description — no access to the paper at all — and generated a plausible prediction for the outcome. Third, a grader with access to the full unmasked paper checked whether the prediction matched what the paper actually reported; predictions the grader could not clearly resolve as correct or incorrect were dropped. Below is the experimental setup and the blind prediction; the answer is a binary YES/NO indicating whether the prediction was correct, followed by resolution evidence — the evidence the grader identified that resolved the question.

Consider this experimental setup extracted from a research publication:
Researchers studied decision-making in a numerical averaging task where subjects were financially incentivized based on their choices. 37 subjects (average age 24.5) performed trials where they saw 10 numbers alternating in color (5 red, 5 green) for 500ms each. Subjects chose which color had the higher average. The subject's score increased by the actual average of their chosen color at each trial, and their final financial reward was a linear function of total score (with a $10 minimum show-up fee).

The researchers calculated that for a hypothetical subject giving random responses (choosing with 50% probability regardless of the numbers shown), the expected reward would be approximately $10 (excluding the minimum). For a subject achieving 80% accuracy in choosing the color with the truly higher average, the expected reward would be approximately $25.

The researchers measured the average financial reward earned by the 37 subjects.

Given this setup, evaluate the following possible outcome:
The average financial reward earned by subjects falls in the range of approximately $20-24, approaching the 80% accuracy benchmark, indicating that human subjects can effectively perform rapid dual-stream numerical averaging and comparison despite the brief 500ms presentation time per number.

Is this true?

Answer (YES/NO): NO